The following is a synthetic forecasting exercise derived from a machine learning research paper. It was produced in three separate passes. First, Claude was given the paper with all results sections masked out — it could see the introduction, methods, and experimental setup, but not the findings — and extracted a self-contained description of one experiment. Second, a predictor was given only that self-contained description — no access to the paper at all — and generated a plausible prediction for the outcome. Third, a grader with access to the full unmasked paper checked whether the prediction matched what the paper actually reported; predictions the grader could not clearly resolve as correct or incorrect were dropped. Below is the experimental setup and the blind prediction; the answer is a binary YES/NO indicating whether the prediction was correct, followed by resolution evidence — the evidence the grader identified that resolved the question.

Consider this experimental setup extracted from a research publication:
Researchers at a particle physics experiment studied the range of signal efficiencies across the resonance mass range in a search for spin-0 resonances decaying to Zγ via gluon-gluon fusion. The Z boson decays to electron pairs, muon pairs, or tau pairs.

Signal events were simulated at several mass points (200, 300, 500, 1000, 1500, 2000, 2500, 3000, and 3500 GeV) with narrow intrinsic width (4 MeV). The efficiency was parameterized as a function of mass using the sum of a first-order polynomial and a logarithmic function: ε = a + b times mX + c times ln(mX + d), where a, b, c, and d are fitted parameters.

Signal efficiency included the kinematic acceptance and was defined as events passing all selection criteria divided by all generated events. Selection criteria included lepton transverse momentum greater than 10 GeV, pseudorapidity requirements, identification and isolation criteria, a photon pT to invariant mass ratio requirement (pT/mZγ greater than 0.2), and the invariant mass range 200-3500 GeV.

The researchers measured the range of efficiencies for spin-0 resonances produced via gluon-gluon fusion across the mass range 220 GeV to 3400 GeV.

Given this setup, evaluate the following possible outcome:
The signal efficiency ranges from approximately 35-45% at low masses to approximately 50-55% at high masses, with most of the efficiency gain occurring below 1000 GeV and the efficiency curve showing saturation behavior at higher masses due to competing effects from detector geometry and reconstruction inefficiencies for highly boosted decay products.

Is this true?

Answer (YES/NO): NO